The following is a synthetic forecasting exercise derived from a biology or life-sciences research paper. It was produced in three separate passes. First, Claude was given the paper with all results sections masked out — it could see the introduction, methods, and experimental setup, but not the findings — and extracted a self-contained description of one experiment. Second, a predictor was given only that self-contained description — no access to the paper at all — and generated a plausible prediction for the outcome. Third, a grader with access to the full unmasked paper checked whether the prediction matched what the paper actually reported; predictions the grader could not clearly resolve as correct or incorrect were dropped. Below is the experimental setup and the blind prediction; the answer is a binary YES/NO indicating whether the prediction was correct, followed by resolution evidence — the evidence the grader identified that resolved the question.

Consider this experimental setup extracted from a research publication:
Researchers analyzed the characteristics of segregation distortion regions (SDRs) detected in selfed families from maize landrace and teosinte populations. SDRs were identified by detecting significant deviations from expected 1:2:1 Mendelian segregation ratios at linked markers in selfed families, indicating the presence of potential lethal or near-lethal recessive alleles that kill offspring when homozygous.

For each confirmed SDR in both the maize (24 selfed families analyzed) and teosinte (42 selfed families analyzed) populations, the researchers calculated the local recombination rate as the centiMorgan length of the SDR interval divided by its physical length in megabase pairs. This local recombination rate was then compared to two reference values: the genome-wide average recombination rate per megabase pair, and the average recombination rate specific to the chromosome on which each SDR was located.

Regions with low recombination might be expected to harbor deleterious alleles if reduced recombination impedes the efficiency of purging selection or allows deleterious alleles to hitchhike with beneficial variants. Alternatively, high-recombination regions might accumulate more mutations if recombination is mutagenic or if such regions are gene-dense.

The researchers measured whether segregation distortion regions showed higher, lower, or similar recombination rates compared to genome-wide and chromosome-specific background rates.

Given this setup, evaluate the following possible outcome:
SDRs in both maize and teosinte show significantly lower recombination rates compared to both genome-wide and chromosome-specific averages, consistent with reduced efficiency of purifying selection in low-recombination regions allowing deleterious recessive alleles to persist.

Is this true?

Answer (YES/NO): NO